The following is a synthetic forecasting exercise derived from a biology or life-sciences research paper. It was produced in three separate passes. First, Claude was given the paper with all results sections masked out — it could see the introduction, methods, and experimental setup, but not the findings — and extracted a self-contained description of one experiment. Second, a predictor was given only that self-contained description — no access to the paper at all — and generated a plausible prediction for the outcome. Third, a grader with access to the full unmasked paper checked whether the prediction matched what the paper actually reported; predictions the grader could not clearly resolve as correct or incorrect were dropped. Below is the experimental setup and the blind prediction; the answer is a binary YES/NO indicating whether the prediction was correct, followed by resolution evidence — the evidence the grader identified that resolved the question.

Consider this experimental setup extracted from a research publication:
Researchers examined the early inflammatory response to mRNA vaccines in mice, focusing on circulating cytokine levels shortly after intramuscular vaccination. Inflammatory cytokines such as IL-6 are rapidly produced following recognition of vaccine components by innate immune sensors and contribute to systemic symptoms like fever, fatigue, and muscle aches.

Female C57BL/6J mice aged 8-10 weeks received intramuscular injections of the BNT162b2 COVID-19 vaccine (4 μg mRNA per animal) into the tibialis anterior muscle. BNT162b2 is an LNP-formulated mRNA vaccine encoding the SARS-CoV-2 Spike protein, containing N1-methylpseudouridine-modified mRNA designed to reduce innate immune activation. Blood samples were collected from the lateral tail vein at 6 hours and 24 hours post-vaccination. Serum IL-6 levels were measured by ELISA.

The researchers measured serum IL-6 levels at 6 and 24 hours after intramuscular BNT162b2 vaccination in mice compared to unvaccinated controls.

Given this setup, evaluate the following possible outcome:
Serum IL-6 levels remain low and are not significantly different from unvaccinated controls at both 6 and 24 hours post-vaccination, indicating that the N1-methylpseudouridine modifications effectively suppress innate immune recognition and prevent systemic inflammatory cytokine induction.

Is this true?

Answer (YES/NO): NO